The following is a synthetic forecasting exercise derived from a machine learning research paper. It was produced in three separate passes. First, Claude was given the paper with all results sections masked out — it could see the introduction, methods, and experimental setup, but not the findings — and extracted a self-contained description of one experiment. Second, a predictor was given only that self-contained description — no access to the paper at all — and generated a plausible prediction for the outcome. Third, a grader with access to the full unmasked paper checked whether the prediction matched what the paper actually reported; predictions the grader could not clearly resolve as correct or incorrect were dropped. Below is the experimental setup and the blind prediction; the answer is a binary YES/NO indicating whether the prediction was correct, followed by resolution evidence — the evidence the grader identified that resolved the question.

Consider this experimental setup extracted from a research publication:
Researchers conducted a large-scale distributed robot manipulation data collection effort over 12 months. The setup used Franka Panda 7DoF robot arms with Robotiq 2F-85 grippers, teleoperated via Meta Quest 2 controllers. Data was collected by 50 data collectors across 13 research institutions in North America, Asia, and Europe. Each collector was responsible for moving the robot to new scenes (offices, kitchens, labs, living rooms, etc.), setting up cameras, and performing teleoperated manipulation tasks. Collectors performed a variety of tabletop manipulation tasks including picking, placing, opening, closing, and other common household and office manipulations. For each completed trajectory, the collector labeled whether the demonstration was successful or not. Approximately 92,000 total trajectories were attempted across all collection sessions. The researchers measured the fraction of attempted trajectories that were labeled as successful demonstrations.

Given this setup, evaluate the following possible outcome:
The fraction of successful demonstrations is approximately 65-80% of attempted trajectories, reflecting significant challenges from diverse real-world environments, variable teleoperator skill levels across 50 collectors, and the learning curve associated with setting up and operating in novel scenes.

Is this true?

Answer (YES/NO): NO